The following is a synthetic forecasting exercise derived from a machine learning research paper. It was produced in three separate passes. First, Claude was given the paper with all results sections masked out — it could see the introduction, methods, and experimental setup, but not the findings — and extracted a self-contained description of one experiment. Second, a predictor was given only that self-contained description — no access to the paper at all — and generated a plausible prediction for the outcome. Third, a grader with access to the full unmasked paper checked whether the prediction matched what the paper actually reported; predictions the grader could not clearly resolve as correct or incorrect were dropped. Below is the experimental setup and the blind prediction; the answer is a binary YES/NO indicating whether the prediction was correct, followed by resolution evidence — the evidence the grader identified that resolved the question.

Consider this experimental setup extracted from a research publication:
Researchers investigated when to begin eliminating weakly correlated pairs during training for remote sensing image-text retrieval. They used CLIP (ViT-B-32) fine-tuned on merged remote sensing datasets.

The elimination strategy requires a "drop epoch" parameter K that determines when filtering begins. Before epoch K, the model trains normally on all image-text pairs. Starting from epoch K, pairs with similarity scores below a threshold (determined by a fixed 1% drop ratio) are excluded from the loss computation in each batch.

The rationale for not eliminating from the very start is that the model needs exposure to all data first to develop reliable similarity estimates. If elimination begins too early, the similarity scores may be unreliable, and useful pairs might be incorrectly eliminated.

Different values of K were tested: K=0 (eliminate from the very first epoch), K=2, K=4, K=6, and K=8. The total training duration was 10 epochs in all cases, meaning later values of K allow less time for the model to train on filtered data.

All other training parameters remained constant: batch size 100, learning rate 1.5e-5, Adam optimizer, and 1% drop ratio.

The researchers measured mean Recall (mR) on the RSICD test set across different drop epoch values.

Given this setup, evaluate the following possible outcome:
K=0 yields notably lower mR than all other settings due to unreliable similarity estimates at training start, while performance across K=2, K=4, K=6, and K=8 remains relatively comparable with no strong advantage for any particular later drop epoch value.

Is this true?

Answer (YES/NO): NO